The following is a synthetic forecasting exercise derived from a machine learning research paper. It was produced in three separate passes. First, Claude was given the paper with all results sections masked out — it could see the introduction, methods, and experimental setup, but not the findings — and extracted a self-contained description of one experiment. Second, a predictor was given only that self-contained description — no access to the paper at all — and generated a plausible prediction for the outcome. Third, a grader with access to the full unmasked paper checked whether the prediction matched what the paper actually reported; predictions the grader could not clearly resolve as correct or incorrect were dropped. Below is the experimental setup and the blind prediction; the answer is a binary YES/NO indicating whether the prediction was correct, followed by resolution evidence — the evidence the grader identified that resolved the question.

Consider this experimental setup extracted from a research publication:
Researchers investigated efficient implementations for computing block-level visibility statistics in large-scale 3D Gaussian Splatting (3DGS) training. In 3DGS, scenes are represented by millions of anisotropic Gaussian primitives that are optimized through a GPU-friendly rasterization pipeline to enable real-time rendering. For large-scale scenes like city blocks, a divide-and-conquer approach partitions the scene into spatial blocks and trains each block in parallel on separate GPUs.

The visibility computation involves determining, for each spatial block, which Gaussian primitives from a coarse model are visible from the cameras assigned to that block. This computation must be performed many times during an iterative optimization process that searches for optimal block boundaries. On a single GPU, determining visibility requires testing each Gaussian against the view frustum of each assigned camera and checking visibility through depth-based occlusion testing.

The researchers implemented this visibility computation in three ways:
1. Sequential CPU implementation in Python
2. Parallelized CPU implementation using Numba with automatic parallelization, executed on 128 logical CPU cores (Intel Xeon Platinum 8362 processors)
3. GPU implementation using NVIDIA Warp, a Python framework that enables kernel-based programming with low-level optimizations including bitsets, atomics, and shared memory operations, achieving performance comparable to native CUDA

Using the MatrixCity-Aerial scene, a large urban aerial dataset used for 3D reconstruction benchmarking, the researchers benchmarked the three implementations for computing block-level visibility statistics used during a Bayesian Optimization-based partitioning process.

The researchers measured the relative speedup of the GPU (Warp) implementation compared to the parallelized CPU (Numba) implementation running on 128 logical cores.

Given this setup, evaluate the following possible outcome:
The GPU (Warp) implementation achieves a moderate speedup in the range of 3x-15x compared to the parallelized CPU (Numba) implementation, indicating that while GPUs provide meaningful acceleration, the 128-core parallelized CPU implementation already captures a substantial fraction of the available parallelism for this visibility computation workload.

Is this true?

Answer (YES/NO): YES